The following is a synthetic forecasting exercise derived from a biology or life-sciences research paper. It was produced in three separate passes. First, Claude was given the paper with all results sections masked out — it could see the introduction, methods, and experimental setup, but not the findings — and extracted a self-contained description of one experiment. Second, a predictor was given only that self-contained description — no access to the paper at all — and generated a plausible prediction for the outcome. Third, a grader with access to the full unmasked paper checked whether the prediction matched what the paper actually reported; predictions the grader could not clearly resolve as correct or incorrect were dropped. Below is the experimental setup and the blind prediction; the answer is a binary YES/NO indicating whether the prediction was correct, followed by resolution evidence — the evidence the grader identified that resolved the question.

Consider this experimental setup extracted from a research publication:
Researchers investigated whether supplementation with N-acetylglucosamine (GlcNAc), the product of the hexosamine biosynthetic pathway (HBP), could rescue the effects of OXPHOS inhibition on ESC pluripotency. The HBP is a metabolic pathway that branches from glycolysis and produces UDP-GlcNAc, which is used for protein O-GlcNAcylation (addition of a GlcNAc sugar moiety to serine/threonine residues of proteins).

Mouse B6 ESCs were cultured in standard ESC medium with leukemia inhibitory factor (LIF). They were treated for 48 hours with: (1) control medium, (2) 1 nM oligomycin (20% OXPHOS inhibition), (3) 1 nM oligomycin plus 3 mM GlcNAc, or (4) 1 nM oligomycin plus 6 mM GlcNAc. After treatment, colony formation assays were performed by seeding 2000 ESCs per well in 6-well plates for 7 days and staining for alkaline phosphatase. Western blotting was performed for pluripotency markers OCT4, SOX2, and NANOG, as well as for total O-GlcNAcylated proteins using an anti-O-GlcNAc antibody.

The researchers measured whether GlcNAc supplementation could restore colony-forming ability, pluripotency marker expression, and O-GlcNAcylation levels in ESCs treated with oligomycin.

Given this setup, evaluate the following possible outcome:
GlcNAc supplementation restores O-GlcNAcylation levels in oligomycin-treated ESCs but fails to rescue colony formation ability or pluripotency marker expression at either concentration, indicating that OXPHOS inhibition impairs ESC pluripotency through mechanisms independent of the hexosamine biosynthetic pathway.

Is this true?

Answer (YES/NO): NO